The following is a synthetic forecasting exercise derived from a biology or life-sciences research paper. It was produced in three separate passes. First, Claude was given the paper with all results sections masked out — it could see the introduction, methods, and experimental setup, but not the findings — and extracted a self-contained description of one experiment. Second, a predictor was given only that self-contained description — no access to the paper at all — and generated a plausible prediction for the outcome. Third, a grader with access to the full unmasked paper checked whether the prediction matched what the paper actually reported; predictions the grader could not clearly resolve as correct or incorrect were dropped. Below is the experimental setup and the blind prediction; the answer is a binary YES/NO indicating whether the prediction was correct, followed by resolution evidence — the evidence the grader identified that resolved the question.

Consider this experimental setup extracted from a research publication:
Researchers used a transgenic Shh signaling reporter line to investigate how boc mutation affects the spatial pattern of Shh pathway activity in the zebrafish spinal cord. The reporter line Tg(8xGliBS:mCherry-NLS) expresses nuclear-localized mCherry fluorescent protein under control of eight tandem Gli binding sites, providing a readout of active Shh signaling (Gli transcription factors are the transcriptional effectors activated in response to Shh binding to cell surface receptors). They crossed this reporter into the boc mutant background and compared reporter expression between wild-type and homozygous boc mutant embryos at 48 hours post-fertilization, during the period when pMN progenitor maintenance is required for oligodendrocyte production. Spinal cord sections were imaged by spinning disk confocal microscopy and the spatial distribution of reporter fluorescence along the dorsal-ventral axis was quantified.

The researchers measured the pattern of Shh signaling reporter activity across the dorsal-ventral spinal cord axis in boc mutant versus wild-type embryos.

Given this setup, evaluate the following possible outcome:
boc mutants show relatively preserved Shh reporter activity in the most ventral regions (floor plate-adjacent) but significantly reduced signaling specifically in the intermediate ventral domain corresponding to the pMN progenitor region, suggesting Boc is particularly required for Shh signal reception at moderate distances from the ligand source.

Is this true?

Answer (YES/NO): YES